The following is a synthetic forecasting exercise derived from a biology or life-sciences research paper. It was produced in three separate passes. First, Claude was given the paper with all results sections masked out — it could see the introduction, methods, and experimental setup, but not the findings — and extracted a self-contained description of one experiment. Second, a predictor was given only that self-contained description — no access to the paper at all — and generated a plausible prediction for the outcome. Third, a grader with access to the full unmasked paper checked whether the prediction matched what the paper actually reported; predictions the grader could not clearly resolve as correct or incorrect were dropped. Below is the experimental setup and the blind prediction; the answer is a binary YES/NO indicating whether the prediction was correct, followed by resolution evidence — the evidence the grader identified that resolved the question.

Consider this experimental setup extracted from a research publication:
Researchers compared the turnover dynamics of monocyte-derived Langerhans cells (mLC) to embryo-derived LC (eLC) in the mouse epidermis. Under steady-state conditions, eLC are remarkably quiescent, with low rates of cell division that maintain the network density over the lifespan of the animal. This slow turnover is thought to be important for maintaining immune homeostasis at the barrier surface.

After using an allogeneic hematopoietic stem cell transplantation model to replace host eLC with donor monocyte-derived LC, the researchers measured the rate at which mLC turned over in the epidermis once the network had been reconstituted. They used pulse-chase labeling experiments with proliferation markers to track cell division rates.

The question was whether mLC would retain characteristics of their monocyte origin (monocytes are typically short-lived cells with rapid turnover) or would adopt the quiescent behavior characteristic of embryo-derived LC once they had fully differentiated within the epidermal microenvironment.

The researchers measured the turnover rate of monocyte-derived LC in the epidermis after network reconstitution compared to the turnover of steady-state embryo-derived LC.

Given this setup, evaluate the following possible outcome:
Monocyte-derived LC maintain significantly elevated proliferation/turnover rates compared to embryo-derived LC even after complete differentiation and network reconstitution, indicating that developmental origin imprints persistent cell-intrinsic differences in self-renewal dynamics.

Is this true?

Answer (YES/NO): NO